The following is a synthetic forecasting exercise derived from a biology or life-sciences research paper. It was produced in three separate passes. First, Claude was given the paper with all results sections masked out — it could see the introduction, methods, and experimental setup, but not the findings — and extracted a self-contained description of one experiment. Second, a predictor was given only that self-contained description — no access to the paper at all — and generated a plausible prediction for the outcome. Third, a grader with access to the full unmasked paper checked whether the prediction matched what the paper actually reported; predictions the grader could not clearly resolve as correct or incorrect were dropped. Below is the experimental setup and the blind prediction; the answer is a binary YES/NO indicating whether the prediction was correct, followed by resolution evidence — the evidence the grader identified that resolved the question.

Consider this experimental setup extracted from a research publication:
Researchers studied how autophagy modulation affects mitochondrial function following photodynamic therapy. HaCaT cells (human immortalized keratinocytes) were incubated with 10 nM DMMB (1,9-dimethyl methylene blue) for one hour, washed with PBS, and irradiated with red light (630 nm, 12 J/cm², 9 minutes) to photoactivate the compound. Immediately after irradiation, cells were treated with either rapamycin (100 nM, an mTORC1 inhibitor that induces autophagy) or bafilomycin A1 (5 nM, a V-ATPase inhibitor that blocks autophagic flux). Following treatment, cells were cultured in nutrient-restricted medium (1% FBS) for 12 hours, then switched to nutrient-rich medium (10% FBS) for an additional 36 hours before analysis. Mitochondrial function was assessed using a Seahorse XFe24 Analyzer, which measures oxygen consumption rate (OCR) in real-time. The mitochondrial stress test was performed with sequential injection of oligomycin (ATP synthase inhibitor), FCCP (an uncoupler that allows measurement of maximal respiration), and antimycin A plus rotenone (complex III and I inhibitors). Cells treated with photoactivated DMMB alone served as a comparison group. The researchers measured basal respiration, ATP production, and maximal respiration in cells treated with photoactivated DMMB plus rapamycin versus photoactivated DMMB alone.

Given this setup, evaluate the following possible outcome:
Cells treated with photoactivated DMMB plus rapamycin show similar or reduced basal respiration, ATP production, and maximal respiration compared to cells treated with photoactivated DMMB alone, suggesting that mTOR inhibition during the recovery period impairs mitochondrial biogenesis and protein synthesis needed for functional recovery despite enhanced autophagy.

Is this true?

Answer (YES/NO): YES